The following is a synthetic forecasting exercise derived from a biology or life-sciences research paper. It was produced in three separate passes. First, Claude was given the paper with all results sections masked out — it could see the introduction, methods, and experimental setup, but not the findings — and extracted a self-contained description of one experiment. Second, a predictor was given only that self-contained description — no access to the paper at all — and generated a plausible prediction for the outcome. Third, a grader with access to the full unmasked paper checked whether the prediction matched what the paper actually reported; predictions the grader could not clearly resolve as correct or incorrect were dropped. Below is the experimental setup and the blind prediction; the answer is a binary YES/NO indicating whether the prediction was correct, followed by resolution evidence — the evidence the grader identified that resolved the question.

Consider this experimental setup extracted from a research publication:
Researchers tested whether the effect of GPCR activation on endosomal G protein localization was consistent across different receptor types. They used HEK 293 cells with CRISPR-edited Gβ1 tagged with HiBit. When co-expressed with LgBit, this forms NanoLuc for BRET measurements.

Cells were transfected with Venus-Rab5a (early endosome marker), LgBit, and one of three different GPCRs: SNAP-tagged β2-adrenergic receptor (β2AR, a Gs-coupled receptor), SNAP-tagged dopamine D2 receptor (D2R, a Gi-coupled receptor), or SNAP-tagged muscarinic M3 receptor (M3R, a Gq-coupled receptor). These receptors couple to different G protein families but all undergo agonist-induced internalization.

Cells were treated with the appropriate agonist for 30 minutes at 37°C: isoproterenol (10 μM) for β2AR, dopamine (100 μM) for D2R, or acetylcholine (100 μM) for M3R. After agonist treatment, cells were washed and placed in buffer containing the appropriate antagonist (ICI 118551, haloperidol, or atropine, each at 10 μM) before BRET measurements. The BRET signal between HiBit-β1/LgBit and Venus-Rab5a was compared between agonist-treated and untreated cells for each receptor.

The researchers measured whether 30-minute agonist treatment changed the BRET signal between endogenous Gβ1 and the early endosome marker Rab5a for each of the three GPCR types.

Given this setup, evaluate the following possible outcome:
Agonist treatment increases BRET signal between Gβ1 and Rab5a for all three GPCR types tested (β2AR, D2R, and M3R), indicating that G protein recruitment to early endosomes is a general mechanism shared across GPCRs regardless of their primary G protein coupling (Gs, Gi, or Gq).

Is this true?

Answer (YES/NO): NO